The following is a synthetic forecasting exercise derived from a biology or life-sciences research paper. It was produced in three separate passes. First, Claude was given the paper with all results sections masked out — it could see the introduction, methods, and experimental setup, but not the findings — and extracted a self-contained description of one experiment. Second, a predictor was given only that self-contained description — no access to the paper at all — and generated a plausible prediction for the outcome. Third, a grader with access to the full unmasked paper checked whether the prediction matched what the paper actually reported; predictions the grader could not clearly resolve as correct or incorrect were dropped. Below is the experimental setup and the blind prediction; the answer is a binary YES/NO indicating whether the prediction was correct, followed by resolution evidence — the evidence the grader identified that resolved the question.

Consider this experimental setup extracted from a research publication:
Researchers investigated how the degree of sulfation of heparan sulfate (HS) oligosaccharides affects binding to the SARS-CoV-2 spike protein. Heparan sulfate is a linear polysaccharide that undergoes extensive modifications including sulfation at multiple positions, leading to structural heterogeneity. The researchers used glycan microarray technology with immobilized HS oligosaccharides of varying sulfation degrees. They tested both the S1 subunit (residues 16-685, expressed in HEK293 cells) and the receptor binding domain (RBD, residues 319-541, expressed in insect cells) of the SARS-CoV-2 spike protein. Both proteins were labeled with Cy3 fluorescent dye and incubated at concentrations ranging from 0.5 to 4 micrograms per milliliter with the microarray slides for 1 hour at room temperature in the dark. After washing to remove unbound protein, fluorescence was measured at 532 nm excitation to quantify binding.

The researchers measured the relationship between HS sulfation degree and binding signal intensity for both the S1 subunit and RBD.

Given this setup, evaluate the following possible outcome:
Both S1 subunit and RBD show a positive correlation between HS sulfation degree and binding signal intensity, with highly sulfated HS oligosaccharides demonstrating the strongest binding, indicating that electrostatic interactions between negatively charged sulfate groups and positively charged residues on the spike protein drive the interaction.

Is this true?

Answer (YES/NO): YES